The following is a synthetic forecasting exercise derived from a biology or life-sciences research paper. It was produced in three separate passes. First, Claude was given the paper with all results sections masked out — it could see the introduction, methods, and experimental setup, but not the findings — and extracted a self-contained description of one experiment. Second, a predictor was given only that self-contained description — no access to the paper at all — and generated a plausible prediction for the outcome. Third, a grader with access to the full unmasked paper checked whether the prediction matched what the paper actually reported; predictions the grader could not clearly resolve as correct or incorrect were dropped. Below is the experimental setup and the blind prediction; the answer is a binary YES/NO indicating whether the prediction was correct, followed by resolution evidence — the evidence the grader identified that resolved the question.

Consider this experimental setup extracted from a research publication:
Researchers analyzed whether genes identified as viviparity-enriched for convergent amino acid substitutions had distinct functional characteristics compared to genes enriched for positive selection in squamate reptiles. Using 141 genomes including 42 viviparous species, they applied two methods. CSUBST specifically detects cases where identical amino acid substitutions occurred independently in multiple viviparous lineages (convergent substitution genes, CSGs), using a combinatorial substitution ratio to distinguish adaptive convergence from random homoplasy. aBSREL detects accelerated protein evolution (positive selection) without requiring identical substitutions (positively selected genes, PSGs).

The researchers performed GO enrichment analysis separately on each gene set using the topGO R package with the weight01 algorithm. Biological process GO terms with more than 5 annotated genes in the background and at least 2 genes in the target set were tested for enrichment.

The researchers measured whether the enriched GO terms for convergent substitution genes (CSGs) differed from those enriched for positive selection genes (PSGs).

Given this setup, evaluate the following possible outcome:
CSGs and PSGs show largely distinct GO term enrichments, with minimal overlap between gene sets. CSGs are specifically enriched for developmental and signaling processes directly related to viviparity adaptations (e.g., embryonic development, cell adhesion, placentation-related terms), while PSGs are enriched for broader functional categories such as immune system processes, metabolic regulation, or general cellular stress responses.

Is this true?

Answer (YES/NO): NO